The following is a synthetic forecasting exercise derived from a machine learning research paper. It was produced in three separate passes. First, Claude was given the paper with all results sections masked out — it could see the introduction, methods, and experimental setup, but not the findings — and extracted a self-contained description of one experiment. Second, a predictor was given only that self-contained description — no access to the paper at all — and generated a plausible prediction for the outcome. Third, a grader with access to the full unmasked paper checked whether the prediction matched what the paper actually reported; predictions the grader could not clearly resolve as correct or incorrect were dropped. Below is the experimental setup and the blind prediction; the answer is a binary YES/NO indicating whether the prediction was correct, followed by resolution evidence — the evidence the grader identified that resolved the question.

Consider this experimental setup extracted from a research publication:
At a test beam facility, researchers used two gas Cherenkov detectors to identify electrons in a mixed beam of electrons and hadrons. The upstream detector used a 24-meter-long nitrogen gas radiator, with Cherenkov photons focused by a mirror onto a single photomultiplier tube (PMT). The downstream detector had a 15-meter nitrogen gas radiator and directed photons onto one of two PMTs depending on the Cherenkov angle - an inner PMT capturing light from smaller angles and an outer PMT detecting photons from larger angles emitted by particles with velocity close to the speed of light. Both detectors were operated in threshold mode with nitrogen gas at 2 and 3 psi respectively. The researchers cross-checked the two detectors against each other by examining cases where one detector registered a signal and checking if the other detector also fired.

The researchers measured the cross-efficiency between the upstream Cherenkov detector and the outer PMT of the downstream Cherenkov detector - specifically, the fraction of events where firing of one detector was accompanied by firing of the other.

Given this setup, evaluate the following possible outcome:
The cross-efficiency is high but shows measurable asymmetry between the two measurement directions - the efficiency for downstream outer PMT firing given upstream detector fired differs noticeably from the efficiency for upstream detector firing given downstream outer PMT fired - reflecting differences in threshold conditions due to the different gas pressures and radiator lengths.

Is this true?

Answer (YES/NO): NO